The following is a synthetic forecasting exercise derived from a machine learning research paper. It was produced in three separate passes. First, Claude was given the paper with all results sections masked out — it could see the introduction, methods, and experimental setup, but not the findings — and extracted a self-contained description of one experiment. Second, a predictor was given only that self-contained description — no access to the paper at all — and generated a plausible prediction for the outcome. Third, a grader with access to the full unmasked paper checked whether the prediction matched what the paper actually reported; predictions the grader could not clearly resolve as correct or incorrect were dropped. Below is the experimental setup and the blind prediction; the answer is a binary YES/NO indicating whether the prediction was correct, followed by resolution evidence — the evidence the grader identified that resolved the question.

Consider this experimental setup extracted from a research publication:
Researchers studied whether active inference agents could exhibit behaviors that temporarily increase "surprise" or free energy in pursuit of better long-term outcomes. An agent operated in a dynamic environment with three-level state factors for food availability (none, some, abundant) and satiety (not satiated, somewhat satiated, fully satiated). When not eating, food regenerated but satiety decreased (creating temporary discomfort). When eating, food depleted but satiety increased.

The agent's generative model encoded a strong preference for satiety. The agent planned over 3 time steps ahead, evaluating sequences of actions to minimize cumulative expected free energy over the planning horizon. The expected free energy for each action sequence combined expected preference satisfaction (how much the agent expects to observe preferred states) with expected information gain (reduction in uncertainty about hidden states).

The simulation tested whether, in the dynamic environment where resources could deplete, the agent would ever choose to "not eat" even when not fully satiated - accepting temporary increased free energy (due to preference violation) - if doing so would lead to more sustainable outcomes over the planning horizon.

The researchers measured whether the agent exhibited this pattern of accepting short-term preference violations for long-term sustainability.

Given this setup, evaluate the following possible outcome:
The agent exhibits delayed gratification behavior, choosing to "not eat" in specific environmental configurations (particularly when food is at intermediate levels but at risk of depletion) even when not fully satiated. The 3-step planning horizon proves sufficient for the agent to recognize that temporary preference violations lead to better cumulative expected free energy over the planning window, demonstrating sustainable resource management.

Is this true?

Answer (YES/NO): NO